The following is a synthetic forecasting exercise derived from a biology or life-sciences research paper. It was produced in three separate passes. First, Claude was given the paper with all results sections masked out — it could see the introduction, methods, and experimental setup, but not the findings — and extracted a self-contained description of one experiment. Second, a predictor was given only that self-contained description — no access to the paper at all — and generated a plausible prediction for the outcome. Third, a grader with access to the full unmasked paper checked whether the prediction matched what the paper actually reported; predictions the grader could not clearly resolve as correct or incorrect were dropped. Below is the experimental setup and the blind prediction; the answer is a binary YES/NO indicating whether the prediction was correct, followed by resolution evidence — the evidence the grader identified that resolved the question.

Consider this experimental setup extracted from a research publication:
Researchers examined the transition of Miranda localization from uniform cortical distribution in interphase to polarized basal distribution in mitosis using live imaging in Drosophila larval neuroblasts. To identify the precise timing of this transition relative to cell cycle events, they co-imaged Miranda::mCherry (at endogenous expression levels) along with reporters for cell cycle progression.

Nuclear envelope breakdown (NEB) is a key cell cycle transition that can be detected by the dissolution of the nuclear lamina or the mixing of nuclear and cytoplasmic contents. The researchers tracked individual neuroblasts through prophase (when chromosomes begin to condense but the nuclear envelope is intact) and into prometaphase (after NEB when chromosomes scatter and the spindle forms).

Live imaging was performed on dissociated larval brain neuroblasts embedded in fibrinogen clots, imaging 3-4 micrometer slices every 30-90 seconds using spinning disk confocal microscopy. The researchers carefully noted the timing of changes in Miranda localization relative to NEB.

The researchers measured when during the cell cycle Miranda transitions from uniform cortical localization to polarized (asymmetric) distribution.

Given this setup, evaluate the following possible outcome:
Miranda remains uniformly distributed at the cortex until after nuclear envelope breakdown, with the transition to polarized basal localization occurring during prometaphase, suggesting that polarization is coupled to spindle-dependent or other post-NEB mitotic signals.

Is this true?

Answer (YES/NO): NO